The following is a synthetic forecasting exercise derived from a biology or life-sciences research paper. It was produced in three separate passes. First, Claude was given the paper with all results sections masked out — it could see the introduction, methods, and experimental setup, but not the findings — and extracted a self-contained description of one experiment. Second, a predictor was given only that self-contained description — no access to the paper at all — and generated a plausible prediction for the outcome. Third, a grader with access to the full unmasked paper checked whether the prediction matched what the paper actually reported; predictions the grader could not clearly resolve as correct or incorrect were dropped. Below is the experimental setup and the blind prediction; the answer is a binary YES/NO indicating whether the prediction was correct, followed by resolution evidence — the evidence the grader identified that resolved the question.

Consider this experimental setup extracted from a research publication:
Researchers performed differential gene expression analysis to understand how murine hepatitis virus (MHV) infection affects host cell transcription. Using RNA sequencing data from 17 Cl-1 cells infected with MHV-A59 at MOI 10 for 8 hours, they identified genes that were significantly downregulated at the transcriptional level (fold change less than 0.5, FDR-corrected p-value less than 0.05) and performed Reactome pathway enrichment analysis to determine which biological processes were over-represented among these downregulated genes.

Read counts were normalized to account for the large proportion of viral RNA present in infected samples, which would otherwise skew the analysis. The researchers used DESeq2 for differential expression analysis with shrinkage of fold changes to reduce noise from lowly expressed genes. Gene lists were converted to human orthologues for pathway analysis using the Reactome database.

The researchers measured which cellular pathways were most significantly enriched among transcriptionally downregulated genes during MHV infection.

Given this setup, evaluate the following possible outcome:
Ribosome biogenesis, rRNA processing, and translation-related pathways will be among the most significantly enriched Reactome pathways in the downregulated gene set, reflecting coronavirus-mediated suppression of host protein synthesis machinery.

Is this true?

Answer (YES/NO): YES